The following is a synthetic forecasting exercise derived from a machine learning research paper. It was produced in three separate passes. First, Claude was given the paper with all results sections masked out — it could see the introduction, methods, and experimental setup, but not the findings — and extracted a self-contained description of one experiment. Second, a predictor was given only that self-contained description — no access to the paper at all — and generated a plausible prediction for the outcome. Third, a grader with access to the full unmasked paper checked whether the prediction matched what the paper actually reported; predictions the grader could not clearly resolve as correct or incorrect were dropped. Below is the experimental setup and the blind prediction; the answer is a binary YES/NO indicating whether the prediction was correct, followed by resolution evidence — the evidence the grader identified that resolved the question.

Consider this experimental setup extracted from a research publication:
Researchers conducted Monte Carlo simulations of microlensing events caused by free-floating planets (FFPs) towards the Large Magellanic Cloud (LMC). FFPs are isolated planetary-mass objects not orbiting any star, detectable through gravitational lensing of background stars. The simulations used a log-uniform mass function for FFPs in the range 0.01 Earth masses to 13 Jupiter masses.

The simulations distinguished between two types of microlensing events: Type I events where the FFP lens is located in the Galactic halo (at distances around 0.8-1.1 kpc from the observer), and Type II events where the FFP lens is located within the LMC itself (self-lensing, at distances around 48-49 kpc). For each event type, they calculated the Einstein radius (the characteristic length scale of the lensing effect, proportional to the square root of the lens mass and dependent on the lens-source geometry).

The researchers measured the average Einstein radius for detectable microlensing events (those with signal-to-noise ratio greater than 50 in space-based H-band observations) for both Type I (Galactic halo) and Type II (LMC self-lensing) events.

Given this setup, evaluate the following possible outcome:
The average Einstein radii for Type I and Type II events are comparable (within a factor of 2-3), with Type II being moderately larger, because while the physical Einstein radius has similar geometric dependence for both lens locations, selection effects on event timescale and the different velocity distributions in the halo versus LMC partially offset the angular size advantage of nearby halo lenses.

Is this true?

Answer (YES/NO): YES